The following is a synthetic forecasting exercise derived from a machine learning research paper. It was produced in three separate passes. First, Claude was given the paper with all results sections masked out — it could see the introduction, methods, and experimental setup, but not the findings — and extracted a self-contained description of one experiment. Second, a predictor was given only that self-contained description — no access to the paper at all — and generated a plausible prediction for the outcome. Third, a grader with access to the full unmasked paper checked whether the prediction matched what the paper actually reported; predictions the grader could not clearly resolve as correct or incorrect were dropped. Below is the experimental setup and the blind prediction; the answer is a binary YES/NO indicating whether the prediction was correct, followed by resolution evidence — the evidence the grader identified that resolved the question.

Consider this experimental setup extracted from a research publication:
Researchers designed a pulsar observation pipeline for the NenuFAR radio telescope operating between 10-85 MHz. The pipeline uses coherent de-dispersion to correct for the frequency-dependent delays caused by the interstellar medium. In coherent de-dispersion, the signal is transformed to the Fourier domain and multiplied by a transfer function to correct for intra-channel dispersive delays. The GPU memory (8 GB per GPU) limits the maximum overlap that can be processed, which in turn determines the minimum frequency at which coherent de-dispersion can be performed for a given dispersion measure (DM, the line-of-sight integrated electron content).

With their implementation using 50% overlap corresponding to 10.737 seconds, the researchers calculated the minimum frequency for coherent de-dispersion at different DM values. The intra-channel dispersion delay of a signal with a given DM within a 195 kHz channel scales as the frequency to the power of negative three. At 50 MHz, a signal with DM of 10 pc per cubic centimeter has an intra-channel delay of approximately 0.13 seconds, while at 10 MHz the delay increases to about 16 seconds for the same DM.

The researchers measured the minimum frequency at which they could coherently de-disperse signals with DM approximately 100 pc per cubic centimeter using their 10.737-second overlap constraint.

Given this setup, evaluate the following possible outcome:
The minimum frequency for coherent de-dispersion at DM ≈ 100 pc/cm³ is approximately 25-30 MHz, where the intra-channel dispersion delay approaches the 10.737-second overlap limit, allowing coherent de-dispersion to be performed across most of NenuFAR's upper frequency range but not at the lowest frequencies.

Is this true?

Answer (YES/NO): YES